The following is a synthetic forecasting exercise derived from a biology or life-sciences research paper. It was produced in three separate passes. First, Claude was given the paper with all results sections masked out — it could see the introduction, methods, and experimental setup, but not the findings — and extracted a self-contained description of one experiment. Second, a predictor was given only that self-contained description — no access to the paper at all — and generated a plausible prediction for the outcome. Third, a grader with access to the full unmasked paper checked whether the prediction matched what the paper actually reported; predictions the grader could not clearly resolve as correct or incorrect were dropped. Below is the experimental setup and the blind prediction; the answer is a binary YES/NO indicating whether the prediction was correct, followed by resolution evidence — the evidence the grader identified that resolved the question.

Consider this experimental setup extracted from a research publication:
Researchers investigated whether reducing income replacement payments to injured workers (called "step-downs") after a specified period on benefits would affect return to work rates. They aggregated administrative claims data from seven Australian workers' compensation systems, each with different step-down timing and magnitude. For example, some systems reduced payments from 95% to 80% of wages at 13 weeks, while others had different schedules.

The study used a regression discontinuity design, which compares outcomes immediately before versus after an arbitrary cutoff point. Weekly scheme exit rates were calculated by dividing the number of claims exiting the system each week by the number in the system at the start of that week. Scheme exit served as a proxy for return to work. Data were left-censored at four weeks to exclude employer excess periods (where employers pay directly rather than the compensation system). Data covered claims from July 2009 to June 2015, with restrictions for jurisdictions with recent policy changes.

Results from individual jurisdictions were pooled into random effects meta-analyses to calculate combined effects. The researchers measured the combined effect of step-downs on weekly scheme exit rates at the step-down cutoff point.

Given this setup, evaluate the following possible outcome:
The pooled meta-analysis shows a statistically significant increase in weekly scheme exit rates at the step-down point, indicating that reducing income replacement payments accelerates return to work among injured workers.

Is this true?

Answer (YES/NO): NO